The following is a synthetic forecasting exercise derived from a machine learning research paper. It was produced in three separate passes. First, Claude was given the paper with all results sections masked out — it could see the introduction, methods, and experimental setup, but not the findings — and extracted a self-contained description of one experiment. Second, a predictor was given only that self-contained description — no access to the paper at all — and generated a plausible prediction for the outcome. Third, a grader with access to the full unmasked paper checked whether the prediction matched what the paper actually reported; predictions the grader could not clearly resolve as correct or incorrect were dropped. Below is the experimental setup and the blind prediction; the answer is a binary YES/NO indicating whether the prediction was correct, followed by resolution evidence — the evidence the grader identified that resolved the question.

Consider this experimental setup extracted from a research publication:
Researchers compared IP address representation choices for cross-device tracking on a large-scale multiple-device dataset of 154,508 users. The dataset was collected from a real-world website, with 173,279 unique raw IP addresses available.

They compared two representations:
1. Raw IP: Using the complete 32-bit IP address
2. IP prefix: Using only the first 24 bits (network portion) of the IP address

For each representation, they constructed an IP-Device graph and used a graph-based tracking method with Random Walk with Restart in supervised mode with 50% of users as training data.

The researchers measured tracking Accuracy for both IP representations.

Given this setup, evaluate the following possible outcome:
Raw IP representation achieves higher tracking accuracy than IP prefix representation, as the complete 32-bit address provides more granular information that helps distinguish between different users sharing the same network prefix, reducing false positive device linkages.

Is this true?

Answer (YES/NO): NO